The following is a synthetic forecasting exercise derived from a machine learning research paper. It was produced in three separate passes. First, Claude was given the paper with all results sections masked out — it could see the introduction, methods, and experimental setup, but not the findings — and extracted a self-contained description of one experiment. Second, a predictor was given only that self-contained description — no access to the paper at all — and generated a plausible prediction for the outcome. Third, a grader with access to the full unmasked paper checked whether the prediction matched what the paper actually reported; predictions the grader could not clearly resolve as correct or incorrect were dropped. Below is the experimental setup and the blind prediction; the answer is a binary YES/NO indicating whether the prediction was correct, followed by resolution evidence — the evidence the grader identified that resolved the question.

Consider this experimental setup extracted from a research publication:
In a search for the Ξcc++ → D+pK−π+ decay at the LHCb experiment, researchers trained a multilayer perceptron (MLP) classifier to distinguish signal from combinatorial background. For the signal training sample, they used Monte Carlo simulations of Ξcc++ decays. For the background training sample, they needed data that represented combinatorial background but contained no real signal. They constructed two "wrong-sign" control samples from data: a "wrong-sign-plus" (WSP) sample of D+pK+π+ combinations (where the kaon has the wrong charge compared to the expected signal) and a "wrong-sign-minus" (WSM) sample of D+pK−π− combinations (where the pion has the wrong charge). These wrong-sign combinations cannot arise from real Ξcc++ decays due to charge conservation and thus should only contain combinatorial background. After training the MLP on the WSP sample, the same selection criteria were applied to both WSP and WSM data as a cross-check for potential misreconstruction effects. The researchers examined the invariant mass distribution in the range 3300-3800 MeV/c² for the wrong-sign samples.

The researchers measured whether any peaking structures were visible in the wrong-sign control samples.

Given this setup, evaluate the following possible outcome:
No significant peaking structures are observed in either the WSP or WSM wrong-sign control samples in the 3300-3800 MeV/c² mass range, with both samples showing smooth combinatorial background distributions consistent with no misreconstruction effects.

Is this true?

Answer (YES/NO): YES